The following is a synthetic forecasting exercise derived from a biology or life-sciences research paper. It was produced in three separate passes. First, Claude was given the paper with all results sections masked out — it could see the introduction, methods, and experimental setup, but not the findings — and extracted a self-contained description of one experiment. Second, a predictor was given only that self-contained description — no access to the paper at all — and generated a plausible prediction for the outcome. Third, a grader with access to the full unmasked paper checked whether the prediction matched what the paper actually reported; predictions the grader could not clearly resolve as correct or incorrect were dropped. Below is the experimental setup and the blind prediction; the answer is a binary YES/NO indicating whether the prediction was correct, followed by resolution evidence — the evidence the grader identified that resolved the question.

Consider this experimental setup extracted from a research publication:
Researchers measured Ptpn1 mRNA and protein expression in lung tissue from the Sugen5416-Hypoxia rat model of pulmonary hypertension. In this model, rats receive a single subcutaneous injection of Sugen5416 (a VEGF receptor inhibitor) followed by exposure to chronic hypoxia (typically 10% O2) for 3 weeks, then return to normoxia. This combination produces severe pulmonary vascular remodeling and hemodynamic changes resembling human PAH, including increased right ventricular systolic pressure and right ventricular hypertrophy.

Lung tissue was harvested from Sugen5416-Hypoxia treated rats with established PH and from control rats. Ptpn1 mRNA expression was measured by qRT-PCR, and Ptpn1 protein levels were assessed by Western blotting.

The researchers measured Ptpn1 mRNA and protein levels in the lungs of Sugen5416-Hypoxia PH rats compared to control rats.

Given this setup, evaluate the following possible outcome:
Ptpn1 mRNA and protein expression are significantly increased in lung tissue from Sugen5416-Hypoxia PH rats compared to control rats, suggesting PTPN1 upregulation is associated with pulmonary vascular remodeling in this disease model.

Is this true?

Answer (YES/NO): NO